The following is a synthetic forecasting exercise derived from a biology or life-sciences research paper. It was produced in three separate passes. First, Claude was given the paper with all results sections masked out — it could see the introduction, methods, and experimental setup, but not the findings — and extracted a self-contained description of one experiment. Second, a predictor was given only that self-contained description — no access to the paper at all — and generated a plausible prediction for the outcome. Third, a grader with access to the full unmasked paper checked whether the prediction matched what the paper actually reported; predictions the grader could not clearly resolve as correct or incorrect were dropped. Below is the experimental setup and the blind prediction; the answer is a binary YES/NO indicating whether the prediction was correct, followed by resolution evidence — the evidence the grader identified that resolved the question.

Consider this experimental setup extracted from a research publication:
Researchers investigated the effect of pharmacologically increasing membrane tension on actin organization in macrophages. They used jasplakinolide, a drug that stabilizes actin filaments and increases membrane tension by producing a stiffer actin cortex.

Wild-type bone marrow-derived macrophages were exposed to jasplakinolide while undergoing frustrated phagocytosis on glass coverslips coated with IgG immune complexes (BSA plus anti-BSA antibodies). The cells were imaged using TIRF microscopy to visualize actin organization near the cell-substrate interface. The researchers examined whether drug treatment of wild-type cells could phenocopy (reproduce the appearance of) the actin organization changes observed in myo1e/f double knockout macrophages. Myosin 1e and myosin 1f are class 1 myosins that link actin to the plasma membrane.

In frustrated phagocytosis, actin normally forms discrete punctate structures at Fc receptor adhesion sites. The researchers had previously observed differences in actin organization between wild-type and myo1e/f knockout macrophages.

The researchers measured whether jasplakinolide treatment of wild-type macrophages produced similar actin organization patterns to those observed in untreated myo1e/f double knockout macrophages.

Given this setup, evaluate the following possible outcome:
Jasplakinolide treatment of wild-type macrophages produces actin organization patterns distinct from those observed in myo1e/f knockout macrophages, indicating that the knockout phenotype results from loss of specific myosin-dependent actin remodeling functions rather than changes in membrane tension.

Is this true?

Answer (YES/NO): NO